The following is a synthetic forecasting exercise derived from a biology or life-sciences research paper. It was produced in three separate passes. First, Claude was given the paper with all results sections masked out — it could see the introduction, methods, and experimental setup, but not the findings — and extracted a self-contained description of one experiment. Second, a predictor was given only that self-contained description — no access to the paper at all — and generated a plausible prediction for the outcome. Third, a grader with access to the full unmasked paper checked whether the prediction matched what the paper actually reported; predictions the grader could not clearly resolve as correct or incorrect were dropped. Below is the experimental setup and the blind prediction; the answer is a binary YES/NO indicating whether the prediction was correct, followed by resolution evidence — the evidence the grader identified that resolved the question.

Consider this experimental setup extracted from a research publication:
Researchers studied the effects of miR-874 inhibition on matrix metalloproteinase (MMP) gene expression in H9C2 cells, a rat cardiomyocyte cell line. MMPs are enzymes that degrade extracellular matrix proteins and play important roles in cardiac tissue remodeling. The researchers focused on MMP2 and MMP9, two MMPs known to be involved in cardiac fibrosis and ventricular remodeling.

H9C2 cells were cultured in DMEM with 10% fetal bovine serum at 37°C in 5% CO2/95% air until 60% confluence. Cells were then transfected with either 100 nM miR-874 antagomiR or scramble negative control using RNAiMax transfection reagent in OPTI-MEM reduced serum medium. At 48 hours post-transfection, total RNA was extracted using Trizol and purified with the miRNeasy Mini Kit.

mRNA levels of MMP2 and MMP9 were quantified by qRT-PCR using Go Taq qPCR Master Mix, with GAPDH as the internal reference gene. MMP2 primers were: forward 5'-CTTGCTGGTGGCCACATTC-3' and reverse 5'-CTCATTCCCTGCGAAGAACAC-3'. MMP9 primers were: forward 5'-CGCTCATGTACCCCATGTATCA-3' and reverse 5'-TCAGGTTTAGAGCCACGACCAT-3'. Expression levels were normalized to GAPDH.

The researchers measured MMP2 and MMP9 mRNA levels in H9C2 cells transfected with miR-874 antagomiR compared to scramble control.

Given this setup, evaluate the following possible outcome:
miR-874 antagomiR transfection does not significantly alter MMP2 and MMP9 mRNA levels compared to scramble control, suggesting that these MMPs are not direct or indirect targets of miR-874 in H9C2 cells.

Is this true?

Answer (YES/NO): NO